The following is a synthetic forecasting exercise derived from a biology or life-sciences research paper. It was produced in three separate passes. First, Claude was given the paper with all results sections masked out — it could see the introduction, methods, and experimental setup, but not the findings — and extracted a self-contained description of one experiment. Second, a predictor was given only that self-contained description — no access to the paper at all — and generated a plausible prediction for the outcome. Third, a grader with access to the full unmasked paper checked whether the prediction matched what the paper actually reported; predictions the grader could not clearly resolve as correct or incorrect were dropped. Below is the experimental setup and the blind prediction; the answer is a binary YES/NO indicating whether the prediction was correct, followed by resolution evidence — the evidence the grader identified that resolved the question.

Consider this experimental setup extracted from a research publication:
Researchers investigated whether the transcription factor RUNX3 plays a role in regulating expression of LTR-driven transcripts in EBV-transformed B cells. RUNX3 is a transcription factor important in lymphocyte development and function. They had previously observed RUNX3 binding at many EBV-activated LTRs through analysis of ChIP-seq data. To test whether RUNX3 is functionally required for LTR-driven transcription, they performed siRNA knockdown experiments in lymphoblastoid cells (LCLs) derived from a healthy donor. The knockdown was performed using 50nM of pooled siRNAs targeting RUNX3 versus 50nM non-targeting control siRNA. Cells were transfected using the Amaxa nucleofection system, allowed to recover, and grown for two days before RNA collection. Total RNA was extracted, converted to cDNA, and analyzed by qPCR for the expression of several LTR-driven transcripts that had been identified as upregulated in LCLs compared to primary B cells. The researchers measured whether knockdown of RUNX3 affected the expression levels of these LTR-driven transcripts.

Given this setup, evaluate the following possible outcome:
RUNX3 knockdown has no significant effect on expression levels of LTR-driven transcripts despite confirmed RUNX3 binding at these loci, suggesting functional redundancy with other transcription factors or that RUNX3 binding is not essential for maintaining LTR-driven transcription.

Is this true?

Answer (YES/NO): NO